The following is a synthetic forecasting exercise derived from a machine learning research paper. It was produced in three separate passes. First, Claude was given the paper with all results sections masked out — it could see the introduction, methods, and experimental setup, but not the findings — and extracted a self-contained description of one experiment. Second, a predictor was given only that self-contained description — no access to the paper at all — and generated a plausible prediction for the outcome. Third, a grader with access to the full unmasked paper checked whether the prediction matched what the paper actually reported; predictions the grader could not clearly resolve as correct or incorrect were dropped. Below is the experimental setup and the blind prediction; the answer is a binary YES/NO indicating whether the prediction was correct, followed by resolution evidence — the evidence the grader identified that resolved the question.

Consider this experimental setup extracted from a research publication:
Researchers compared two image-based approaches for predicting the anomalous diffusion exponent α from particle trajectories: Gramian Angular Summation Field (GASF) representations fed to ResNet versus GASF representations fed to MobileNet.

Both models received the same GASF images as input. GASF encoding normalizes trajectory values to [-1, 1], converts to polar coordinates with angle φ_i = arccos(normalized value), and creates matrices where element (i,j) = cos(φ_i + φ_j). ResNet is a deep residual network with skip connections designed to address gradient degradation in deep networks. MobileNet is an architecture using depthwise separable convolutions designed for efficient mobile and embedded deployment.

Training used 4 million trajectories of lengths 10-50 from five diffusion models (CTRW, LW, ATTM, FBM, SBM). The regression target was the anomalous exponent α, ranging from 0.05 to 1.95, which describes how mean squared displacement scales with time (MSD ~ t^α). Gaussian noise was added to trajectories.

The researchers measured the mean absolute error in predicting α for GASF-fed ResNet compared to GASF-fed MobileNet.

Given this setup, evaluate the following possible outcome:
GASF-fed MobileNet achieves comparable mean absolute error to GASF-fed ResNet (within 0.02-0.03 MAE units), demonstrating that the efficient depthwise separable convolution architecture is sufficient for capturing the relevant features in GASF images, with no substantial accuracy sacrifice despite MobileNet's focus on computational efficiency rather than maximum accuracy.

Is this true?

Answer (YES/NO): NO